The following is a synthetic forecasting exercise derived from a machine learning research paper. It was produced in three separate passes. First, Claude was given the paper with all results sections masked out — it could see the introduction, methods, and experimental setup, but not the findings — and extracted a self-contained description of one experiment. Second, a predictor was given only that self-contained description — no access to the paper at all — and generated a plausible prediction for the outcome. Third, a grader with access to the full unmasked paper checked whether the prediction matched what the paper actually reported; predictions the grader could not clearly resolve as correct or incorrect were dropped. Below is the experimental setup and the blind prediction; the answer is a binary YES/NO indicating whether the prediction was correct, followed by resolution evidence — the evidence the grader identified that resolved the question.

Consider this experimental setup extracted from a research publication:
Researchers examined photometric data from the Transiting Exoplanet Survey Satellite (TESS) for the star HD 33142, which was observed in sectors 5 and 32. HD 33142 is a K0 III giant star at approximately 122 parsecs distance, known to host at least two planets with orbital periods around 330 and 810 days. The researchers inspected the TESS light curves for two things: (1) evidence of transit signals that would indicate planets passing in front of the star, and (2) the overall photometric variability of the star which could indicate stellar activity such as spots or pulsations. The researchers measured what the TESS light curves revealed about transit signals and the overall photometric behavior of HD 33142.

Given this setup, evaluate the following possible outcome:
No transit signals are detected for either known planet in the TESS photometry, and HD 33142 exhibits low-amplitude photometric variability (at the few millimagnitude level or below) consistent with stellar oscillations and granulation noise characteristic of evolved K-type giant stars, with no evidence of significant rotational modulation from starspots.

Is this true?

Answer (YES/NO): NO